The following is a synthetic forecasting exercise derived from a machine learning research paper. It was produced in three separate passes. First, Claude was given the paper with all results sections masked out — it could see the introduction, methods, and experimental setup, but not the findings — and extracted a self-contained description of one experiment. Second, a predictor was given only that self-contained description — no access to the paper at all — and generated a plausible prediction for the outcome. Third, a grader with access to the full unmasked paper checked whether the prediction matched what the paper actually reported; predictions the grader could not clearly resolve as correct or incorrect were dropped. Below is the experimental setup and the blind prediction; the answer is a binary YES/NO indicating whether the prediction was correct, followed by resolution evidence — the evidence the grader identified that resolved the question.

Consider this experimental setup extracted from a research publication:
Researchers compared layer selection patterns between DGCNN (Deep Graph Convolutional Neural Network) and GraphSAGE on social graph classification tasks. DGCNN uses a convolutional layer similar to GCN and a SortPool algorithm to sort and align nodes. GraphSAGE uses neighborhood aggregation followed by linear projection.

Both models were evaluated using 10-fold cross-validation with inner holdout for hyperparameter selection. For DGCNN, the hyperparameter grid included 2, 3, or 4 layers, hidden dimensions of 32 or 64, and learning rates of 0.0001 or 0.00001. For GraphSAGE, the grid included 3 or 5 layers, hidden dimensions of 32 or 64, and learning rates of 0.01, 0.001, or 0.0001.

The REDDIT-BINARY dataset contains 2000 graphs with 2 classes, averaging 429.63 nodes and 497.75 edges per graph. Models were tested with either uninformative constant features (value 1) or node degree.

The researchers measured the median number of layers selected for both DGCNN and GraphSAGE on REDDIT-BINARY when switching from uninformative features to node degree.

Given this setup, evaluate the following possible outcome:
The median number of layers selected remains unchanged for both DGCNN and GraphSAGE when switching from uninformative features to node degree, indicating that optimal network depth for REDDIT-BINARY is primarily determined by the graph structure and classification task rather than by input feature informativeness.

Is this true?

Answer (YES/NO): NO